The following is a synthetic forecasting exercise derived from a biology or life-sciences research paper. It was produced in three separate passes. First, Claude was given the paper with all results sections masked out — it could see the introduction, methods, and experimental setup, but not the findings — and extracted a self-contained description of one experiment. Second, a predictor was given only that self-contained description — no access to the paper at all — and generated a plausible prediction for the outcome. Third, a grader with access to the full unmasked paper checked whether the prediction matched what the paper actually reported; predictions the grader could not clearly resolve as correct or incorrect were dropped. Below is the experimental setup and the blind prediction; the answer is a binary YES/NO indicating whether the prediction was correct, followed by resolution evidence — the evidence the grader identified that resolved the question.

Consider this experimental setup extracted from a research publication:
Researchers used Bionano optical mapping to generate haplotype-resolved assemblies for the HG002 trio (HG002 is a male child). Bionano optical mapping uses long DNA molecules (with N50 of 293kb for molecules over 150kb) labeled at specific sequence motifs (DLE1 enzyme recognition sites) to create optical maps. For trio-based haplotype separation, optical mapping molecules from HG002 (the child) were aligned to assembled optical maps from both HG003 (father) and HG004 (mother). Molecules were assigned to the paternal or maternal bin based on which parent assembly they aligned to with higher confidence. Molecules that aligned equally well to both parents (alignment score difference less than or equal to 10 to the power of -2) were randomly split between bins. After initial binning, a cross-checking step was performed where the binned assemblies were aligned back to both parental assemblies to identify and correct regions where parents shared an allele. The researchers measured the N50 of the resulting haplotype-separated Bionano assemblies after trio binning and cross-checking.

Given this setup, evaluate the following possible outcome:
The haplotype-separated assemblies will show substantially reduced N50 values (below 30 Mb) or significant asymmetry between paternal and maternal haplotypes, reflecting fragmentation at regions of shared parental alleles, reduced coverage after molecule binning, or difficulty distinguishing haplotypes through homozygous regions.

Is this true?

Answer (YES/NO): NO